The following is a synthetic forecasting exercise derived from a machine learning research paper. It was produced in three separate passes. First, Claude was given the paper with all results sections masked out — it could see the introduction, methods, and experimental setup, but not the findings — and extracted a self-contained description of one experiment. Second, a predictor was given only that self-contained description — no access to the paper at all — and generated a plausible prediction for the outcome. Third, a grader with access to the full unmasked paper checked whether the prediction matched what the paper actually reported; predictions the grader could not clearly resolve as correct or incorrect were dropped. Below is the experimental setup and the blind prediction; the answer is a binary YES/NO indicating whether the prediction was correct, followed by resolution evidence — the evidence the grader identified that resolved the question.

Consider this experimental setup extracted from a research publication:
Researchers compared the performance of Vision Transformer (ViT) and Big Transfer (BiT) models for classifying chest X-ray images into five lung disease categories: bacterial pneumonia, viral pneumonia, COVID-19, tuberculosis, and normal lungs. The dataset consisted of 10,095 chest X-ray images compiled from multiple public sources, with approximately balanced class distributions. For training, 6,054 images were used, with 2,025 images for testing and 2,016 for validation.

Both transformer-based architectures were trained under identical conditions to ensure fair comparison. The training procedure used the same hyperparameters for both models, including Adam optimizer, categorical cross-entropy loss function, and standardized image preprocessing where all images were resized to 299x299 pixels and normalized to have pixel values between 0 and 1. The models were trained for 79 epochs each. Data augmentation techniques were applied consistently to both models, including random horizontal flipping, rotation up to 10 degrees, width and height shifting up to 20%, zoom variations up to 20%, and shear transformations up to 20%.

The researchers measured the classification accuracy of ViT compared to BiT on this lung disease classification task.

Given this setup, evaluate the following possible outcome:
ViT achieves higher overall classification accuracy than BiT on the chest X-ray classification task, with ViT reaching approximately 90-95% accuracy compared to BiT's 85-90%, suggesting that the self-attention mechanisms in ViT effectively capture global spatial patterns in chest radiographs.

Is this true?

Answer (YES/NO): YES